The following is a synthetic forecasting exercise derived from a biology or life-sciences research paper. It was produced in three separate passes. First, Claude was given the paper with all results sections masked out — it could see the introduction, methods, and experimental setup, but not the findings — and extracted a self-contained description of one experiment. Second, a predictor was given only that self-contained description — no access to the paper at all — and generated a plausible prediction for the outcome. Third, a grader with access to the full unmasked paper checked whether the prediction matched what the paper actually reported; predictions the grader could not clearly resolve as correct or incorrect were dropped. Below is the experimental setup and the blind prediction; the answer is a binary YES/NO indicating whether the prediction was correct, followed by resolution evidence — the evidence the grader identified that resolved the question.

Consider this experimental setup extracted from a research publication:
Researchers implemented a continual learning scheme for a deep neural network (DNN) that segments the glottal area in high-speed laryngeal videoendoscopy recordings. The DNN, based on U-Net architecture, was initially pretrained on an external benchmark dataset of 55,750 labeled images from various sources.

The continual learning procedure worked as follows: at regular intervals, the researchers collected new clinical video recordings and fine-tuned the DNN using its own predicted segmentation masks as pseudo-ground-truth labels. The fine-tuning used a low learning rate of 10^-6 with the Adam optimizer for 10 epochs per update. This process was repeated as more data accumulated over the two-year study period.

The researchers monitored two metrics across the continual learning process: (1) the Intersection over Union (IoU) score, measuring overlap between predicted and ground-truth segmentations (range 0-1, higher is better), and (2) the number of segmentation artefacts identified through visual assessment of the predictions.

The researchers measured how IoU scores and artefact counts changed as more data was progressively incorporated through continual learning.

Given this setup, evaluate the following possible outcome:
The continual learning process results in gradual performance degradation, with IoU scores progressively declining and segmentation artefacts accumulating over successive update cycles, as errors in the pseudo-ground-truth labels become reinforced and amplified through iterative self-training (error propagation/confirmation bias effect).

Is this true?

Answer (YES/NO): NO